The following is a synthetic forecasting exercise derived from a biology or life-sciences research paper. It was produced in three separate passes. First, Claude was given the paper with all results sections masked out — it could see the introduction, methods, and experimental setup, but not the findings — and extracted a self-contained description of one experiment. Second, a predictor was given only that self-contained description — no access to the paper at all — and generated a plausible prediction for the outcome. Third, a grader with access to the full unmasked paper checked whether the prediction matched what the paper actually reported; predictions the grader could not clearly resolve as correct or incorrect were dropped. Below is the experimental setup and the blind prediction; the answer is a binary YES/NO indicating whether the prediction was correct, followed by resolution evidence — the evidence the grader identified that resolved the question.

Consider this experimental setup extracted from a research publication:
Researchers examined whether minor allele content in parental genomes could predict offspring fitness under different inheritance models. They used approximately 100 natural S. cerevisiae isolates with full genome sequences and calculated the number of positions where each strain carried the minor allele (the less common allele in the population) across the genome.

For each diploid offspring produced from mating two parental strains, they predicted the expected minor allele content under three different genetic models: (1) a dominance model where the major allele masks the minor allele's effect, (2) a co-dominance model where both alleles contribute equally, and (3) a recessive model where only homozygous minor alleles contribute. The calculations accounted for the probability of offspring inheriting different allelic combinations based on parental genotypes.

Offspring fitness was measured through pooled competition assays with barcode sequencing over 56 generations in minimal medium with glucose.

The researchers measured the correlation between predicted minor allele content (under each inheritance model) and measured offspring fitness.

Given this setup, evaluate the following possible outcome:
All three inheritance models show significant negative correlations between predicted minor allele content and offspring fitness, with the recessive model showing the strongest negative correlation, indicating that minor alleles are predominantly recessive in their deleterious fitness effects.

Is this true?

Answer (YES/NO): NO